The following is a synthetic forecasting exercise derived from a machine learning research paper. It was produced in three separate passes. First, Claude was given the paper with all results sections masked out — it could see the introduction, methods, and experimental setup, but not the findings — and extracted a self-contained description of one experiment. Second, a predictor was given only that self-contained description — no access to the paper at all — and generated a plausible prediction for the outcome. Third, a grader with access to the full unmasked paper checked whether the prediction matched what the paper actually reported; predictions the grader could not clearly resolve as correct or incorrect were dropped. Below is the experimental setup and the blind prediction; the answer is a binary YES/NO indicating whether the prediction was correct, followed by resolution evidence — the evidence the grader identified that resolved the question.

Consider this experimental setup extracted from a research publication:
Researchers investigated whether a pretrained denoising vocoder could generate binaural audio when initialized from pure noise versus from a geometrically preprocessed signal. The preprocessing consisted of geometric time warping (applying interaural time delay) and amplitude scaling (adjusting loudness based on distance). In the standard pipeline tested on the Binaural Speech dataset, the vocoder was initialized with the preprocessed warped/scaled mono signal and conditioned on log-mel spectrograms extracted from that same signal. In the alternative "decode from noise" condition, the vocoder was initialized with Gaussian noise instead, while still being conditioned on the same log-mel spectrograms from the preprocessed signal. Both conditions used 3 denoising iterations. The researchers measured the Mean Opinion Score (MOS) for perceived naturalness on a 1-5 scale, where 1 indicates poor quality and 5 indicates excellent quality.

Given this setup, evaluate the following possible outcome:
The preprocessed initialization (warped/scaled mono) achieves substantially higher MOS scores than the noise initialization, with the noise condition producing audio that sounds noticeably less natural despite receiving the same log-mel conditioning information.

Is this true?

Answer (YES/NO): YES